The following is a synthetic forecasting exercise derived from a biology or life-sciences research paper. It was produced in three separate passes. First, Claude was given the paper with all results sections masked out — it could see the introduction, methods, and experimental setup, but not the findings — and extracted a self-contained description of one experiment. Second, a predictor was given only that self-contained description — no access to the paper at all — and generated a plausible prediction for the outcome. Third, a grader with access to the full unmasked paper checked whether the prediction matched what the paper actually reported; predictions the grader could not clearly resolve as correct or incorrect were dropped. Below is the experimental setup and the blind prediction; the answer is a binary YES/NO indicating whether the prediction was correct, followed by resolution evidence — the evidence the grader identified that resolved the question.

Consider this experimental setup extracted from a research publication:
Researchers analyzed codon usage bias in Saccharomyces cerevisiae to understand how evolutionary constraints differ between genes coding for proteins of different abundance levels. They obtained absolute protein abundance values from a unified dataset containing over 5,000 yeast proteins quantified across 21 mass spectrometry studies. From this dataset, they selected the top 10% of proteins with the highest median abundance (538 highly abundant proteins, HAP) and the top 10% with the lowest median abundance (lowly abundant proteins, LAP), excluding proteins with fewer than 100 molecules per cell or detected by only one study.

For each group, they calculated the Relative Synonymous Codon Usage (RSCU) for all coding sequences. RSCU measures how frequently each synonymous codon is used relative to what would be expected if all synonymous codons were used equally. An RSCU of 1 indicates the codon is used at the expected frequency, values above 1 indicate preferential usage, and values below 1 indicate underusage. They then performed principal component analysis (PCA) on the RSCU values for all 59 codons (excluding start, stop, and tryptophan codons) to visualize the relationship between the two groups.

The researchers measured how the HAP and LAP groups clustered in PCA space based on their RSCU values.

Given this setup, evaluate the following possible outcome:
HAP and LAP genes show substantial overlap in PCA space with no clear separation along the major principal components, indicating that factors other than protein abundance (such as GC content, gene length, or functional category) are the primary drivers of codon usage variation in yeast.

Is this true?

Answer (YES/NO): NO